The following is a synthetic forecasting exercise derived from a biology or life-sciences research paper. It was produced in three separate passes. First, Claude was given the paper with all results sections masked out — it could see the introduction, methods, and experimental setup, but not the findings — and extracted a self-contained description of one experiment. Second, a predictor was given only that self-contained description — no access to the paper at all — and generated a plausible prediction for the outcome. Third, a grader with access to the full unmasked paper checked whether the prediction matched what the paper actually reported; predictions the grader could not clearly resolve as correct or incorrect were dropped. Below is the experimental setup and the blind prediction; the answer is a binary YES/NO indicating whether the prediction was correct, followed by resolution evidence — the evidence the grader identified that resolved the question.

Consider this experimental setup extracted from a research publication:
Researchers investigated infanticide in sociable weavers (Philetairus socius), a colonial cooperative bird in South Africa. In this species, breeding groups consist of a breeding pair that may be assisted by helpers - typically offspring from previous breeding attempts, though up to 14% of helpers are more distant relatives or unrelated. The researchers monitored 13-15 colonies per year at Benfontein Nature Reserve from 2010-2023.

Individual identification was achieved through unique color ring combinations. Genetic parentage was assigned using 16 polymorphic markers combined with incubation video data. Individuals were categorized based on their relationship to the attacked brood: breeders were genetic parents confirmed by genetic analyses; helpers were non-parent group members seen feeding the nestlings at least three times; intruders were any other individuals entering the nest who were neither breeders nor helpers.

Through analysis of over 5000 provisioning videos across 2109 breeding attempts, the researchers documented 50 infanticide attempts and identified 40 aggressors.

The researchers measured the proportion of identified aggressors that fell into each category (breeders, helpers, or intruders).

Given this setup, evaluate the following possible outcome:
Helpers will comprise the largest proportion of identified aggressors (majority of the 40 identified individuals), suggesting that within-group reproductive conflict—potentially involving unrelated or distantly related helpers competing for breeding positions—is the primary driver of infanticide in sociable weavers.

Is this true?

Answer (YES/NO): NO